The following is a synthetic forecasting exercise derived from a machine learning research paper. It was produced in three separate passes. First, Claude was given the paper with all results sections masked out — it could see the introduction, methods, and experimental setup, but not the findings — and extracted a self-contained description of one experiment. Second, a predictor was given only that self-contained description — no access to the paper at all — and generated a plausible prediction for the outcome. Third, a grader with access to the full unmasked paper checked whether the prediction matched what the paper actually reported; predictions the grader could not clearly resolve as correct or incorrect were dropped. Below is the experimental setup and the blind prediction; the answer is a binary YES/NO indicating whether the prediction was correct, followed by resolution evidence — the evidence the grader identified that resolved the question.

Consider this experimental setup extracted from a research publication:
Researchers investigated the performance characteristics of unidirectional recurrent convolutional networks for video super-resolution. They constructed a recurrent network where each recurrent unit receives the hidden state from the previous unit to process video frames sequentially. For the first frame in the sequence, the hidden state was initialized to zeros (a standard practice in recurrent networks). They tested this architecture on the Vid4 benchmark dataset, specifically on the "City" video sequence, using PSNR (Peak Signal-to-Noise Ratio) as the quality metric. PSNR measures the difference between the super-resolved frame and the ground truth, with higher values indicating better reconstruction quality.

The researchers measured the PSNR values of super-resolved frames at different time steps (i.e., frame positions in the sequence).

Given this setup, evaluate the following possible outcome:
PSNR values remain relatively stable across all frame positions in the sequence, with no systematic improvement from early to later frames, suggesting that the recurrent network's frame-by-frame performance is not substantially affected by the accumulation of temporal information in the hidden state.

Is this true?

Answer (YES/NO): NO